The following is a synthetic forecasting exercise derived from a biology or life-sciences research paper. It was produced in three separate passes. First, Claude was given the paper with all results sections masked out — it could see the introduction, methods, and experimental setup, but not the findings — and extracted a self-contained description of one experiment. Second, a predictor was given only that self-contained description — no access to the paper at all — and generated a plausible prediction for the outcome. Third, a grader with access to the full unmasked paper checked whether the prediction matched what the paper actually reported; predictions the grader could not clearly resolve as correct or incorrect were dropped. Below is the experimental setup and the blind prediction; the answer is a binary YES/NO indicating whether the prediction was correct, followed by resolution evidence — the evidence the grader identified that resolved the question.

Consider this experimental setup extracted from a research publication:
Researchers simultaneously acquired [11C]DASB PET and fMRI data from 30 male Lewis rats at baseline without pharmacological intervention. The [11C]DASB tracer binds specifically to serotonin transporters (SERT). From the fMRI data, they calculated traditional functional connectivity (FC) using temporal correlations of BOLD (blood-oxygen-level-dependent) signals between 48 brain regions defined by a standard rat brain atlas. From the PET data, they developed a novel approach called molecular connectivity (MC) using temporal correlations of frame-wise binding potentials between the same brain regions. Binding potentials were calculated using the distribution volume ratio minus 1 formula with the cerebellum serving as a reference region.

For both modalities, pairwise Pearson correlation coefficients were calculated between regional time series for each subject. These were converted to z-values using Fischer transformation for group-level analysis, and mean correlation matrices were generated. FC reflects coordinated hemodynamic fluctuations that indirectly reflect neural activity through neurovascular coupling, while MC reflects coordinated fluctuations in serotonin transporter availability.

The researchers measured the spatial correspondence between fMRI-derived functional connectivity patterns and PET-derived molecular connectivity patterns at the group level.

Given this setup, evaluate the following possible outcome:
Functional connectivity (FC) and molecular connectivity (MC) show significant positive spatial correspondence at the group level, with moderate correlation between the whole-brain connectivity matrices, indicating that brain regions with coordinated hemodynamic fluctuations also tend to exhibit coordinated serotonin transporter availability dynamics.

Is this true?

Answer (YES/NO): YES